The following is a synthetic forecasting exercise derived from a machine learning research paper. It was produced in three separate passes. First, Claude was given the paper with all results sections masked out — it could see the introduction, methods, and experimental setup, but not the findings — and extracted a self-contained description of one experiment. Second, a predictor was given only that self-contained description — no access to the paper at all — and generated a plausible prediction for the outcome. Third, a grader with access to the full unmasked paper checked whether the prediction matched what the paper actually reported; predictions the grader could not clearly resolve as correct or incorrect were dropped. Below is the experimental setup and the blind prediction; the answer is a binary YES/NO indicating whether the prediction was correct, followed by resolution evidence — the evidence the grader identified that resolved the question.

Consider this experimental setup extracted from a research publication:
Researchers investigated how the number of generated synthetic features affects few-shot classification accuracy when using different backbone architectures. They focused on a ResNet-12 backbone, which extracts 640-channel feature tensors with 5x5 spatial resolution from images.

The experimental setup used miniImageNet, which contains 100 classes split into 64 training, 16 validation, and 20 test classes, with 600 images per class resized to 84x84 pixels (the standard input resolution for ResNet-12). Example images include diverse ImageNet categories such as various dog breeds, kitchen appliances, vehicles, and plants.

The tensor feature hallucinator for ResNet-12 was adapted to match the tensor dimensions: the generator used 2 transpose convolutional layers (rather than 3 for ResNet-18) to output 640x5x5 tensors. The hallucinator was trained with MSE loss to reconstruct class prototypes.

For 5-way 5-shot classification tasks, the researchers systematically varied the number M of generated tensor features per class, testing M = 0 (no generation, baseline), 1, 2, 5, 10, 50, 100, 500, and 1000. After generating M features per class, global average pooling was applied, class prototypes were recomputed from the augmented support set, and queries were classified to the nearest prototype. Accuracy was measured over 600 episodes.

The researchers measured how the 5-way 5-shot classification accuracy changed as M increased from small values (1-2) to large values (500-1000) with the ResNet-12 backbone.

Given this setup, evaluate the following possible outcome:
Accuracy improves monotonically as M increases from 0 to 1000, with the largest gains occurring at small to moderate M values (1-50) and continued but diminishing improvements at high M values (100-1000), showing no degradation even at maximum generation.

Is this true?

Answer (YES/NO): NO